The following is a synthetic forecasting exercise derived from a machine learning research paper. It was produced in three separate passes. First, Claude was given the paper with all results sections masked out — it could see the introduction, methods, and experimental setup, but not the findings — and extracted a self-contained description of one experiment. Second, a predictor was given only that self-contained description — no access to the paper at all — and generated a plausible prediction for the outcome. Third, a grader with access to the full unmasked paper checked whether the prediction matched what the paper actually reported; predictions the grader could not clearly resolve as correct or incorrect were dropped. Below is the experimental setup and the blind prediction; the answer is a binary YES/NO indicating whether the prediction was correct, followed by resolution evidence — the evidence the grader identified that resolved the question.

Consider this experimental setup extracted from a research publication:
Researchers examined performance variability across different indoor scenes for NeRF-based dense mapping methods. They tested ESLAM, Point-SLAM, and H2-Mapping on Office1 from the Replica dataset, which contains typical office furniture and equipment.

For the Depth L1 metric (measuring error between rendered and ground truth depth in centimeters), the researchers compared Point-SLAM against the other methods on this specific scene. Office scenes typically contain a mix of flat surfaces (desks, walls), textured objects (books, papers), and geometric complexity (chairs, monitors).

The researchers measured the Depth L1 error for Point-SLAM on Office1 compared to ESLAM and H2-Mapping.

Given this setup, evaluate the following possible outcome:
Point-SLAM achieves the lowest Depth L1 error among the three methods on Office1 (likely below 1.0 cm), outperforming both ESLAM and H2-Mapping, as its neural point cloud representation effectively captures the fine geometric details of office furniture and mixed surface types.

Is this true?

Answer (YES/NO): YES